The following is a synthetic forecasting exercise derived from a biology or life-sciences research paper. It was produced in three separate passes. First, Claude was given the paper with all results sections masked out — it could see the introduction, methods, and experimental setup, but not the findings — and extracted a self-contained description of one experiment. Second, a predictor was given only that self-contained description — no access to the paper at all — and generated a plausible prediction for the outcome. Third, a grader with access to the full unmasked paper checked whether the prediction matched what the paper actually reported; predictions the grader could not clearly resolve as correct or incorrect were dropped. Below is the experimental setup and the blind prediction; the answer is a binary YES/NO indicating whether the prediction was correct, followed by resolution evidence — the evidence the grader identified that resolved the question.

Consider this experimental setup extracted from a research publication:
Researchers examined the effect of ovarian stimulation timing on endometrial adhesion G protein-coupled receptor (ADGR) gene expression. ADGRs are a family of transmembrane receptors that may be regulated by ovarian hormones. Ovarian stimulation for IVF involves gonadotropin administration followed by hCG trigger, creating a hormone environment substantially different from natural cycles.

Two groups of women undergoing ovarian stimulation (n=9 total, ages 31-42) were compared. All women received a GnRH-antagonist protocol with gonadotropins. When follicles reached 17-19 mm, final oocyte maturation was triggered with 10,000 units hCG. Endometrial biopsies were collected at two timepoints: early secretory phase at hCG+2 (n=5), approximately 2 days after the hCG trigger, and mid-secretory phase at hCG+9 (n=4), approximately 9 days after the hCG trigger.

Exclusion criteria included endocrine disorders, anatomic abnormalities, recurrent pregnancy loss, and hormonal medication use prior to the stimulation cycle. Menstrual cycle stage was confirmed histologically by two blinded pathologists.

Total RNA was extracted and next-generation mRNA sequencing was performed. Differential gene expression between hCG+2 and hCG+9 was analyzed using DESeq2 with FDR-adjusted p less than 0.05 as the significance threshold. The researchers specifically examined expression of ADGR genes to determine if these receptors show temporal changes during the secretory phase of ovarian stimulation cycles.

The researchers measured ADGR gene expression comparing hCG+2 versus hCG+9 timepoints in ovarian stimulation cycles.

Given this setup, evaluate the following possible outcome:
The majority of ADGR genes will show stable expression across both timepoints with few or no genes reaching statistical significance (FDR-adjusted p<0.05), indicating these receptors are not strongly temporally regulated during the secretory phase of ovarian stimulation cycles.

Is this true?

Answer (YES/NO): NO